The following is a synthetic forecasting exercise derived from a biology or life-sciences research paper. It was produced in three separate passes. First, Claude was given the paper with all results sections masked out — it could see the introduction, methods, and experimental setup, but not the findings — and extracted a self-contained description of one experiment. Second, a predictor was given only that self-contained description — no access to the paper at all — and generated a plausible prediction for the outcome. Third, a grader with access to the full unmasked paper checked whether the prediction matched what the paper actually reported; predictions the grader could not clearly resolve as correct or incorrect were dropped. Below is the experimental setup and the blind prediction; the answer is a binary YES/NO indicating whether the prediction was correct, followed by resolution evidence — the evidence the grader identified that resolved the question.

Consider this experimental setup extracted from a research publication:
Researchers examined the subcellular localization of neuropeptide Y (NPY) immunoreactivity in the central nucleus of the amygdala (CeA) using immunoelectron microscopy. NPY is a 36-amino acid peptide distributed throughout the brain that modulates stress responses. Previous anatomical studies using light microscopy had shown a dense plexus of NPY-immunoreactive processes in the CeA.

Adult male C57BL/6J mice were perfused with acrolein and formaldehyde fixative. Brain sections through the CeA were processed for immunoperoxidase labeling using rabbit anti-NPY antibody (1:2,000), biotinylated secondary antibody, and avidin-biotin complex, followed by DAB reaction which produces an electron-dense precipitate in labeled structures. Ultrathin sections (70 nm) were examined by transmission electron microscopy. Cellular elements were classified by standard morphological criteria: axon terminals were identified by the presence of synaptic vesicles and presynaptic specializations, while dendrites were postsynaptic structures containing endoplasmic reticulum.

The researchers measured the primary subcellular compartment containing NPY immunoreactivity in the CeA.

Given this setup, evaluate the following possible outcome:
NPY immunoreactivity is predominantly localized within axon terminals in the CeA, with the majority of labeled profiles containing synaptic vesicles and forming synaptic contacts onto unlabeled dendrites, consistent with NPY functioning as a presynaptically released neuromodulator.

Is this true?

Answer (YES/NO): YES